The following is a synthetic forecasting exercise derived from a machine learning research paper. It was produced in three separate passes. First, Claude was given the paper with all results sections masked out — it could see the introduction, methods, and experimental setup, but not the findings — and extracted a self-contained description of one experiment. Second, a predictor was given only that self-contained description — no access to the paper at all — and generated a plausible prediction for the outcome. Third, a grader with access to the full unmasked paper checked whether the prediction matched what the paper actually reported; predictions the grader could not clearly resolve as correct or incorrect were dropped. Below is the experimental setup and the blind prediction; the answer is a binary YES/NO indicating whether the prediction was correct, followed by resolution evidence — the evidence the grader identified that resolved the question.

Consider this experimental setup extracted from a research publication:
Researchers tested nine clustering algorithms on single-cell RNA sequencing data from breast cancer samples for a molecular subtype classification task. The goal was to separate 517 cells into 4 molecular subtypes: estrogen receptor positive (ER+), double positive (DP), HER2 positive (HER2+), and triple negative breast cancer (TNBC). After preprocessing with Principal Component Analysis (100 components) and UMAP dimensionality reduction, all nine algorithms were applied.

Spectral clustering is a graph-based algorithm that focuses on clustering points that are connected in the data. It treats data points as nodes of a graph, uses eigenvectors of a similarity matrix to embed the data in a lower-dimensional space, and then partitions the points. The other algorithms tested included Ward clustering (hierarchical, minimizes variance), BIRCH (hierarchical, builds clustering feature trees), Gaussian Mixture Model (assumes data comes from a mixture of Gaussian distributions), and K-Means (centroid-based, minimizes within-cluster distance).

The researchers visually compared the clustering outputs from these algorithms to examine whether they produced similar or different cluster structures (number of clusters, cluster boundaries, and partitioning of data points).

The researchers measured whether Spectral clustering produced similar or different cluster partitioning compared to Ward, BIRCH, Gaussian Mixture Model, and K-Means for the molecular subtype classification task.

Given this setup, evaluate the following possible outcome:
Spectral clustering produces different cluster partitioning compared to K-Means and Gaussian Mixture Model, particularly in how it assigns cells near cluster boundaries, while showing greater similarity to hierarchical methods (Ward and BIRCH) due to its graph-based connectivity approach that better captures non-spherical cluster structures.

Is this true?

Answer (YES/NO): NO